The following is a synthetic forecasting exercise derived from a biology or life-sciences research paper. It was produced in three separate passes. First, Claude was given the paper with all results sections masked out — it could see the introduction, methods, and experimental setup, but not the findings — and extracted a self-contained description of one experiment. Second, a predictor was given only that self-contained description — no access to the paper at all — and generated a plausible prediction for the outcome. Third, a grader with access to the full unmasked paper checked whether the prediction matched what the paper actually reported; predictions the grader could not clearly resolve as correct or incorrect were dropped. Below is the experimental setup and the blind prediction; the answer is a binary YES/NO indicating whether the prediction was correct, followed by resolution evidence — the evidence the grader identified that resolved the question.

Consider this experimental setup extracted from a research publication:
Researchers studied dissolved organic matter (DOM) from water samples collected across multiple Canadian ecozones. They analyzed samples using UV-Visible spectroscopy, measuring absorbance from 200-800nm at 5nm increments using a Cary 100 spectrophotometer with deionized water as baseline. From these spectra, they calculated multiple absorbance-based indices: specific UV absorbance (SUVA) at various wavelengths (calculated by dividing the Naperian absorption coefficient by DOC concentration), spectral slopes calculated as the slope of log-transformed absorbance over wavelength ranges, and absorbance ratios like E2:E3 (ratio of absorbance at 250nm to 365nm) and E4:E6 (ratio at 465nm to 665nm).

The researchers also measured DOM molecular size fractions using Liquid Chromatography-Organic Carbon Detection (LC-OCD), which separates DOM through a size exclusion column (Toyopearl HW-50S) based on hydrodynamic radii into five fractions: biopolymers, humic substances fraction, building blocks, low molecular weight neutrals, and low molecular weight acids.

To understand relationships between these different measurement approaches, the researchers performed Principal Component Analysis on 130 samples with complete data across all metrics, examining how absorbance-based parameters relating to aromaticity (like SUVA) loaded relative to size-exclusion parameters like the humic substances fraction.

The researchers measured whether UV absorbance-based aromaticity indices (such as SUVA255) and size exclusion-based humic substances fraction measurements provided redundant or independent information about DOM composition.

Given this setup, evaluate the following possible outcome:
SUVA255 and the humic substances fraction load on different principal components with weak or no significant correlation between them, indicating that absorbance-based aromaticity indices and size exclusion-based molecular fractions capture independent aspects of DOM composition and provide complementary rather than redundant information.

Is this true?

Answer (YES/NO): NO